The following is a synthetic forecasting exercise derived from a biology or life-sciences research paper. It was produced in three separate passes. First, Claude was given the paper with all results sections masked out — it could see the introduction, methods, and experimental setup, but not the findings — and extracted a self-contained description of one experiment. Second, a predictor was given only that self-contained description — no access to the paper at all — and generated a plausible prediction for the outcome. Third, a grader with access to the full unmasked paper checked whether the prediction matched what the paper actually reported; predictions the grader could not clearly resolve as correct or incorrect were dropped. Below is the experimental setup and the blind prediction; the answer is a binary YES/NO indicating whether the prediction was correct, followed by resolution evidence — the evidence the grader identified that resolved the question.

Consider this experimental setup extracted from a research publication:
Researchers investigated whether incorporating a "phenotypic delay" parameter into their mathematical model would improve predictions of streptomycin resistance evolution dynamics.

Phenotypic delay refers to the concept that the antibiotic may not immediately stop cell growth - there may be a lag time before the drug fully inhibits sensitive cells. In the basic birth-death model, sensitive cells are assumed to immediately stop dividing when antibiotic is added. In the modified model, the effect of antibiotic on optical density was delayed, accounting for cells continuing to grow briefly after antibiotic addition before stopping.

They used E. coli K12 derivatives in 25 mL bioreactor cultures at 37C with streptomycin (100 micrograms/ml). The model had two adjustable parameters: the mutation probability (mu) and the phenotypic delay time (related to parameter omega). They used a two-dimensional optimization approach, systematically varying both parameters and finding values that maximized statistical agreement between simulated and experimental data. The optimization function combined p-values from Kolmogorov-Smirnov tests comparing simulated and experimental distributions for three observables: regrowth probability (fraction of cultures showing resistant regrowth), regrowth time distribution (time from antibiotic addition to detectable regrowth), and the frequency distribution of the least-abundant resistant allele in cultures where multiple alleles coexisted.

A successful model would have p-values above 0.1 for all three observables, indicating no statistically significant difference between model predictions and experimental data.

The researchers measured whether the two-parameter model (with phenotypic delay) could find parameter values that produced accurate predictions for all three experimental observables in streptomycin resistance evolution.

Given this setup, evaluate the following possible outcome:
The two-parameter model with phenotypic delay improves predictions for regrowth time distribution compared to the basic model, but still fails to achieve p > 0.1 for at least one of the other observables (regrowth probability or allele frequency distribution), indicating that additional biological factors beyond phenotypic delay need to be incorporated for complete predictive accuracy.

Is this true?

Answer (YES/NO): NO